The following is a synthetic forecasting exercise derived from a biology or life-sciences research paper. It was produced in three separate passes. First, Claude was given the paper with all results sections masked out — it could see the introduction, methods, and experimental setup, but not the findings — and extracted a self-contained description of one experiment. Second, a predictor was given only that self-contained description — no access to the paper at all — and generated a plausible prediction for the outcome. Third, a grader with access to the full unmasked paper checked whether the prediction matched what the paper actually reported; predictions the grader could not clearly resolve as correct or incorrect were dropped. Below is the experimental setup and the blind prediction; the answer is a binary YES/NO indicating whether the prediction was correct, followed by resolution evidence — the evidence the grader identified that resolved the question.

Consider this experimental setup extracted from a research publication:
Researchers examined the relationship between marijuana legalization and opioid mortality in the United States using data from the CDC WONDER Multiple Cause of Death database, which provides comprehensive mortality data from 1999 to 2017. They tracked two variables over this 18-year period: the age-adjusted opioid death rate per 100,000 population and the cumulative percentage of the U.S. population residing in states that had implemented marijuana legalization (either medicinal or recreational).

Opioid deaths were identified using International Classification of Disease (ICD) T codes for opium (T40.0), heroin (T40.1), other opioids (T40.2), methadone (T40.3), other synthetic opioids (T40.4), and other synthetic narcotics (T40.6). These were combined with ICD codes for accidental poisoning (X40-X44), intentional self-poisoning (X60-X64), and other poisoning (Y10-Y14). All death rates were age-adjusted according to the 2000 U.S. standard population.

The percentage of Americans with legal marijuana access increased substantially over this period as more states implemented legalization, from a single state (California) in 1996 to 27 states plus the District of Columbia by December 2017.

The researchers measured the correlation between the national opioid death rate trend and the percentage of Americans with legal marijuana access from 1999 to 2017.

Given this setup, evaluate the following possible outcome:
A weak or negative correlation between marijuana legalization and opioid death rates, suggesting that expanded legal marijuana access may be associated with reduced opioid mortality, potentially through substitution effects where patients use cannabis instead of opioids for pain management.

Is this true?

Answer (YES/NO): NO